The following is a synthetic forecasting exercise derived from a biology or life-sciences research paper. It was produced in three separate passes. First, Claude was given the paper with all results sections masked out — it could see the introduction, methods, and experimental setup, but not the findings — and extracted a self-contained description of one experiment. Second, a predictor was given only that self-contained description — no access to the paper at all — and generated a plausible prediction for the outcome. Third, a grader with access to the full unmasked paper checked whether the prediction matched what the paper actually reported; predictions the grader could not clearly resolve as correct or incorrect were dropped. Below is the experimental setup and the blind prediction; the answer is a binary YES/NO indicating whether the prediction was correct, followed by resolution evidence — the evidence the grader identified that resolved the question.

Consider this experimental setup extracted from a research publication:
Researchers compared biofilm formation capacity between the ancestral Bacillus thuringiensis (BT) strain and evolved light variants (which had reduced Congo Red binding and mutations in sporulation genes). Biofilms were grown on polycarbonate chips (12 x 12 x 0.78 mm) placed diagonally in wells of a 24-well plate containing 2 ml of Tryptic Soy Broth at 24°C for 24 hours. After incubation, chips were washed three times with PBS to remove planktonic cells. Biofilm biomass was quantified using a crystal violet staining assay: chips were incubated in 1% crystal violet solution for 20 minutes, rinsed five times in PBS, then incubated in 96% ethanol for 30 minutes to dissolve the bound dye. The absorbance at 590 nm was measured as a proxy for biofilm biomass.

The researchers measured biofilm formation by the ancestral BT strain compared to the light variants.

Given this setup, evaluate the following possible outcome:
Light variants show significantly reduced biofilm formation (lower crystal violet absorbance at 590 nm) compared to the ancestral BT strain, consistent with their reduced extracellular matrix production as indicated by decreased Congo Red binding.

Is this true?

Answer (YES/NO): NO